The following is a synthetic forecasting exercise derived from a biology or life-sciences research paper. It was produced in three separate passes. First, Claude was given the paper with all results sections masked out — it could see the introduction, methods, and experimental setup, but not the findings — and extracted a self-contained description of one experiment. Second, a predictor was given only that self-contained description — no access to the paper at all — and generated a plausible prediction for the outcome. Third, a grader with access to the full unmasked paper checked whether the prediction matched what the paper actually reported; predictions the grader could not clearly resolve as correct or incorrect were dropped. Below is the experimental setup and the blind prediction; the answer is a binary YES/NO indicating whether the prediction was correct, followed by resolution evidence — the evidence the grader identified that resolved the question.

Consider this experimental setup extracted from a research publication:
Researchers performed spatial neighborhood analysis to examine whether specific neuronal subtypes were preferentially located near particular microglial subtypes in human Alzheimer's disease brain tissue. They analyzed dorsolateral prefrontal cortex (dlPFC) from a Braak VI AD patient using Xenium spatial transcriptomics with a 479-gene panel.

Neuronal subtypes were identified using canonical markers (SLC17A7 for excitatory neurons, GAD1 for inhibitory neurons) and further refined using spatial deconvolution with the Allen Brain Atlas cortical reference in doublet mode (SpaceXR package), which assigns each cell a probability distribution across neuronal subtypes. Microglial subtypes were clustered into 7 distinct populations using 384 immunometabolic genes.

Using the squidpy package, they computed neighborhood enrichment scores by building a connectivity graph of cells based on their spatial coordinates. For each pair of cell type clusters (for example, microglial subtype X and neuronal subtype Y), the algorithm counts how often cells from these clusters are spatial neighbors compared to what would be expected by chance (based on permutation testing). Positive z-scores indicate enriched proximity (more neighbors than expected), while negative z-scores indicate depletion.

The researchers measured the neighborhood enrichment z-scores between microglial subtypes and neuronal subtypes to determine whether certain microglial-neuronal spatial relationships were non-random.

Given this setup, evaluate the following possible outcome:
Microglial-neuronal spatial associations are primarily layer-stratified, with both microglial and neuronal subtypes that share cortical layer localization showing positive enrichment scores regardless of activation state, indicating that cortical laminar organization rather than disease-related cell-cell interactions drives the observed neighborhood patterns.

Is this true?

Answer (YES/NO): NO